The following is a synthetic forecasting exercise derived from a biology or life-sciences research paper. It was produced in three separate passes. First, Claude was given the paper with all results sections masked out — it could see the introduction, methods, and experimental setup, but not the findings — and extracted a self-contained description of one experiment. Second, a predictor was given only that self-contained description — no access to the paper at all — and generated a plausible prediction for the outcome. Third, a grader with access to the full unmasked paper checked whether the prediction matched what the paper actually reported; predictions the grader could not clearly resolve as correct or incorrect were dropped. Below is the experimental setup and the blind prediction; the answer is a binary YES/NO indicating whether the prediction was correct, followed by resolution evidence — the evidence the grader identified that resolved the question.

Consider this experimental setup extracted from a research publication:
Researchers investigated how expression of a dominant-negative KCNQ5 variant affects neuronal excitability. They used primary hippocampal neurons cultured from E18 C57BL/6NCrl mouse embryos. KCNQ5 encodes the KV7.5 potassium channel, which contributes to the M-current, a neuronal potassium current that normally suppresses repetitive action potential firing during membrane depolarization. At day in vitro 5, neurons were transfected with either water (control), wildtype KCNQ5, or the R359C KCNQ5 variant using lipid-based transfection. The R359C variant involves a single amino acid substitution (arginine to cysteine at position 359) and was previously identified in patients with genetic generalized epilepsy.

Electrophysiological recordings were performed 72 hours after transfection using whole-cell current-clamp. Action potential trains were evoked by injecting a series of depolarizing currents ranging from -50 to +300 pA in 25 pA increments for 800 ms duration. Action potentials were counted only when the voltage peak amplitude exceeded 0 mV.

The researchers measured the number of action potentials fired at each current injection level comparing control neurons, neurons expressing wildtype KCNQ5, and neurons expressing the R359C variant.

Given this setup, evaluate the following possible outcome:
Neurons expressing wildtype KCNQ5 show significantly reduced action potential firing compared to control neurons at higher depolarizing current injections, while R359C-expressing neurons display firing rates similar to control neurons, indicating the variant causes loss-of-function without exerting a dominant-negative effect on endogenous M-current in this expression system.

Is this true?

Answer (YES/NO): NO